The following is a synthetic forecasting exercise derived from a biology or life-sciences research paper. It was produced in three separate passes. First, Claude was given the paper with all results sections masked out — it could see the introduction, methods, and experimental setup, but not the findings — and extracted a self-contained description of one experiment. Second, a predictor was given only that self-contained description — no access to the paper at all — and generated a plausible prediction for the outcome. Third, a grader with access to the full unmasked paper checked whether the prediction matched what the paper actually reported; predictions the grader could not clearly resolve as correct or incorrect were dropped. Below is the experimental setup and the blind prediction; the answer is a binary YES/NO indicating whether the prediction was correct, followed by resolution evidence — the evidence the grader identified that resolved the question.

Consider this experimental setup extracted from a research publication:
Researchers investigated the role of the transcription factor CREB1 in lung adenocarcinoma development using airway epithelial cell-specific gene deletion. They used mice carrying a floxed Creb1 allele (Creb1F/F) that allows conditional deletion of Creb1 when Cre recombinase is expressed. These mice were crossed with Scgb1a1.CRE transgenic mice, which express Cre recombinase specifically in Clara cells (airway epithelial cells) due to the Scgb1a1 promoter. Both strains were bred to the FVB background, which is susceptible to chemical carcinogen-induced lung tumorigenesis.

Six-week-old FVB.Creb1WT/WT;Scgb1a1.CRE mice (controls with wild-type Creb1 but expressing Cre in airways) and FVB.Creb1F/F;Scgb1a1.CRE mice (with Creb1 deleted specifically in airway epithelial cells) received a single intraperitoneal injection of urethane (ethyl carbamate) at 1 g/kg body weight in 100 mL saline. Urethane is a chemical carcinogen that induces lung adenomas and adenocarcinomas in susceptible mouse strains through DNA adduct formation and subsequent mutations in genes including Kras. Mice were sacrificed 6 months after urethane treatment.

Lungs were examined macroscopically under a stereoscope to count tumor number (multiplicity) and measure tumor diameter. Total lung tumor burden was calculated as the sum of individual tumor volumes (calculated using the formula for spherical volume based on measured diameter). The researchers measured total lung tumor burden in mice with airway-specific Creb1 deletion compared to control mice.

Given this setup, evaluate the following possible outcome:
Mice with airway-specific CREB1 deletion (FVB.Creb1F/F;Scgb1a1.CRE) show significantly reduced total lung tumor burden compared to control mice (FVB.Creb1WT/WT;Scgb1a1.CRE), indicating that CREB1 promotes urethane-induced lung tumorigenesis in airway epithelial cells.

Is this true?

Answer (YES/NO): YES